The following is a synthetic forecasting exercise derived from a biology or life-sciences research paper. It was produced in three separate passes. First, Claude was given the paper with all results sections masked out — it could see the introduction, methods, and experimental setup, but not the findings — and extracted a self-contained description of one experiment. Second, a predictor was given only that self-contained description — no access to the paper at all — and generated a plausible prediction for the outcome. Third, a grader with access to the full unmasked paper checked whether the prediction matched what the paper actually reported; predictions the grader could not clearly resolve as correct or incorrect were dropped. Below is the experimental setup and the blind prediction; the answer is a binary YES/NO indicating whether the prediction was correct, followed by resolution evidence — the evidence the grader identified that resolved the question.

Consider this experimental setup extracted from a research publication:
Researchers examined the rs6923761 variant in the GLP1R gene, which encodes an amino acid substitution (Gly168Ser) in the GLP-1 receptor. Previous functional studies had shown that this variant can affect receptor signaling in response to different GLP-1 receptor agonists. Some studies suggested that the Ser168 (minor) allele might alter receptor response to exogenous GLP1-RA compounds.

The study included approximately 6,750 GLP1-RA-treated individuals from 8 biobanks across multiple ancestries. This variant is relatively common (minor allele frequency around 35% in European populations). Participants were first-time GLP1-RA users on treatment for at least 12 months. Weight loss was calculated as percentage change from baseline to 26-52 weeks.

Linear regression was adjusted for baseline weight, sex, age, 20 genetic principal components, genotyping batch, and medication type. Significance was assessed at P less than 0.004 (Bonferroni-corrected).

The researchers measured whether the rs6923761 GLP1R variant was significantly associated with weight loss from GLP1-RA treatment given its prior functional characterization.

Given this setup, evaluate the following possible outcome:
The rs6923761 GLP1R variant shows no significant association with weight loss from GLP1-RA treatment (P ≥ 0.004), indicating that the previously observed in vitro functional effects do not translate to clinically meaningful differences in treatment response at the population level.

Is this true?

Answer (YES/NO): YES